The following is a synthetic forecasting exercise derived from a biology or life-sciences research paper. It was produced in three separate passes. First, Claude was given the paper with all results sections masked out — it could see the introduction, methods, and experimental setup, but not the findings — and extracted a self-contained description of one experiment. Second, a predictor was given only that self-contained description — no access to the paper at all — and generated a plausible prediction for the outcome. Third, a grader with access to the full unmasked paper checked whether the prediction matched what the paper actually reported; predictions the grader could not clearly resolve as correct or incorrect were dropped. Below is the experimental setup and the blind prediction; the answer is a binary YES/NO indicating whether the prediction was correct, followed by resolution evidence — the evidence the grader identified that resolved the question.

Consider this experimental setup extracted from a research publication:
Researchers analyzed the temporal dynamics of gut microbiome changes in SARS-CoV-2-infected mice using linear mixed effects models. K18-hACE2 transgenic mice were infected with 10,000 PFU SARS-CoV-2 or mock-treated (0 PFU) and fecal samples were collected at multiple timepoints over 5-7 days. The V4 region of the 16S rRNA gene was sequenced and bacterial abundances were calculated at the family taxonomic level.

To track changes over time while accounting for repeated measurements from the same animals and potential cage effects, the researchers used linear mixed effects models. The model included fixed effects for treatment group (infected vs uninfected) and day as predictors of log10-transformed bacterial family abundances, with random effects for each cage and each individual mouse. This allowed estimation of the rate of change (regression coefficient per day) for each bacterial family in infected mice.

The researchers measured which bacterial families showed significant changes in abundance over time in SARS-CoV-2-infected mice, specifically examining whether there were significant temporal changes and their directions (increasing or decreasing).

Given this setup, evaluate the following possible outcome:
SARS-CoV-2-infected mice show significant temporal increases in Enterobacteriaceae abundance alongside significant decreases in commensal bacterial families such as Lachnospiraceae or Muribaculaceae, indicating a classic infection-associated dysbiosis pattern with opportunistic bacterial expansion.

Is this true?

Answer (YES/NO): NO